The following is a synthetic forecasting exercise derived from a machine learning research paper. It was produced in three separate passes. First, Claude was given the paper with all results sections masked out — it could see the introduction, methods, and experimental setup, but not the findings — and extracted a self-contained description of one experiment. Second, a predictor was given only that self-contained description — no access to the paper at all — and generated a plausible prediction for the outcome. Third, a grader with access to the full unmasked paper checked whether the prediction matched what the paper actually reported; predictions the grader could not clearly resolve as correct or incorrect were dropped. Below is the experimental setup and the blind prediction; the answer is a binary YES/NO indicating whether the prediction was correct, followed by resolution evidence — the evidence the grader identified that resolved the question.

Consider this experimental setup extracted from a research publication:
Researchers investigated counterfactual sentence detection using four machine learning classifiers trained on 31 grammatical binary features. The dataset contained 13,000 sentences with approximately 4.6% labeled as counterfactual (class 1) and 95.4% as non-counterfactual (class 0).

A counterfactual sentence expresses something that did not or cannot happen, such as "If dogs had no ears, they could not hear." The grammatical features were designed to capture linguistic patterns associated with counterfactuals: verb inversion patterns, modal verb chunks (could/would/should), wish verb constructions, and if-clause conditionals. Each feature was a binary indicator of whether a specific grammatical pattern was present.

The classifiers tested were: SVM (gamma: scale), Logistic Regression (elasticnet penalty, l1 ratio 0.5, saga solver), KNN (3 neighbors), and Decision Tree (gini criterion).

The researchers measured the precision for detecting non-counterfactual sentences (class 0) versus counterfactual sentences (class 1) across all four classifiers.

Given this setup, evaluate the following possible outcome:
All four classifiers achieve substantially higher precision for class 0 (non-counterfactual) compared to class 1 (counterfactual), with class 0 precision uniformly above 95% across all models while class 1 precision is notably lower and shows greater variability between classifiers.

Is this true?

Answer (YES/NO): NO